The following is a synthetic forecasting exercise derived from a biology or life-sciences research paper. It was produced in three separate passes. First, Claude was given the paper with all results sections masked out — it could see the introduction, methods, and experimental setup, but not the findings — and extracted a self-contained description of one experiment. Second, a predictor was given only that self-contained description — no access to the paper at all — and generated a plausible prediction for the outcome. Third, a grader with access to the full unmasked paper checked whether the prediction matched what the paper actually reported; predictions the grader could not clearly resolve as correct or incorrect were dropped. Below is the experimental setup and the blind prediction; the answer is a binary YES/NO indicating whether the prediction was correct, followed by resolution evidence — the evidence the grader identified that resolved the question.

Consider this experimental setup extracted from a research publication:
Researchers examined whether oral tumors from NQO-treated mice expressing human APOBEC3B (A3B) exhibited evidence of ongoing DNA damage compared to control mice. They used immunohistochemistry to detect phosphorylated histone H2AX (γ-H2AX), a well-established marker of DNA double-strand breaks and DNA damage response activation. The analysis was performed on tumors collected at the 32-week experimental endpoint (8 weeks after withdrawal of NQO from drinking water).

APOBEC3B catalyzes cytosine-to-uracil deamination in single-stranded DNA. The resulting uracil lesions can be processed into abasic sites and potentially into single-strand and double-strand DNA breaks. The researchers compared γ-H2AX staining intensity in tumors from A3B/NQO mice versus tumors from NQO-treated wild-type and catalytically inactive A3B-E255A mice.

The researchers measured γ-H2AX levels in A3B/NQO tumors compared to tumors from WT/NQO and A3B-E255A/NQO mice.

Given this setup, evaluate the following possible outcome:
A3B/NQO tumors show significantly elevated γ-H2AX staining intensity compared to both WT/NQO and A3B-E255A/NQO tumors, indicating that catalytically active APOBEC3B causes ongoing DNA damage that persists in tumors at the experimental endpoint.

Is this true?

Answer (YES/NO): YES